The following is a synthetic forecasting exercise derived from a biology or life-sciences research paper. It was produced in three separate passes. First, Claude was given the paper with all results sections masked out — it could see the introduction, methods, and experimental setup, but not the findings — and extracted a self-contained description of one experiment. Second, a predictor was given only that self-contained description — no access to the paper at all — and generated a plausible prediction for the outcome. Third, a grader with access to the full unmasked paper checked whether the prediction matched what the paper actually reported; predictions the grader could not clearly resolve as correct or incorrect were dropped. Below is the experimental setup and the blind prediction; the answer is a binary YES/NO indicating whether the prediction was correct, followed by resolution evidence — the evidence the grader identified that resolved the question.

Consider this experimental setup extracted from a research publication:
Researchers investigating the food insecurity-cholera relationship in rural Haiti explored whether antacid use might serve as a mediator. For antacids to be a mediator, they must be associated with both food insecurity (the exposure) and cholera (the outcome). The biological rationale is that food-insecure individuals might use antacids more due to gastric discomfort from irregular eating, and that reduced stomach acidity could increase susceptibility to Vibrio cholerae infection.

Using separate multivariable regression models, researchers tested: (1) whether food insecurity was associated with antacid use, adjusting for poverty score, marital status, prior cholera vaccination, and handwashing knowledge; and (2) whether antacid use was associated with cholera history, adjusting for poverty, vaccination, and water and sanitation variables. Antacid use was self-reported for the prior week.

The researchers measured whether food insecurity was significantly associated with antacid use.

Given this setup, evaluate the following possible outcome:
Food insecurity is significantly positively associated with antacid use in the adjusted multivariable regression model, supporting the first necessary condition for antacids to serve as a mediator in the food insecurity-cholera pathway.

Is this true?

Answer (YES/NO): YES